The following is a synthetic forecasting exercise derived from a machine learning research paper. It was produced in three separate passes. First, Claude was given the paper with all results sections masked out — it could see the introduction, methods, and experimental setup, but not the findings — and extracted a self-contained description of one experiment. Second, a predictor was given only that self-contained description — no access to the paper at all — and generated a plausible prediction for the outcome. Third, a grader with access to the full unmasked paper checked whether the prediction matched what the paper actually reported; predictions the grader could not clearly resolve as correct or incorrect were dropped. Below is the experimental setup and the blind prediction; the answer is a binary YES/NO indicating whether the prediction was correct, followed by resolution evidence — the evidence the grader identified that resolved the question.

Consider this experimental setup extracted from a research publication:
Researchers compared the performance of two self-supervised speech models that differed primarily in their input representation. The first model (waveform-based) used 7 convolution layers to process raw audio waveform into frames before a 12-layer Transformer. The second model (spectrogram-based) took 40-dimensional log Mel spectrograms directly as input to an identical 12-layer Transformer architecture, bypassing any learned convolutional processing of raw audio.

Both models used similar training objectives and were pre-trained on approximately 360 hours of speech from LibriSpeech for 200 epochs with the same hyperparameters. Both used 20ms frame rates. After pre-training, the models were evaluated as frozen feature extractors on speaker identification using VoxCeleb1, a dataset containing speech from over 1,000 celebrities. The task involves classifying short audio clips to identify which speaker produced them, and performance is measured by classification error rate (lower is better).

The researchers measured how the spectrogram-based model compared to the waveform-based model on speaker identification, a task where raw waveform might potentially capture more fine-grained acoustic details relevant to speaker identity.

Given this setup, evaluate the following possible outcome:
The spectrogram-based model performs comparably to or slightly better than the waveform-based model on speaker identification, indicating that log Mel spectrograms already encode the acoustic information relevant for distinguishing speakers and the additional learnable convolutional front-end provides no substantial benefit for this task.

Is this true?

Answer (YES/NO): NO